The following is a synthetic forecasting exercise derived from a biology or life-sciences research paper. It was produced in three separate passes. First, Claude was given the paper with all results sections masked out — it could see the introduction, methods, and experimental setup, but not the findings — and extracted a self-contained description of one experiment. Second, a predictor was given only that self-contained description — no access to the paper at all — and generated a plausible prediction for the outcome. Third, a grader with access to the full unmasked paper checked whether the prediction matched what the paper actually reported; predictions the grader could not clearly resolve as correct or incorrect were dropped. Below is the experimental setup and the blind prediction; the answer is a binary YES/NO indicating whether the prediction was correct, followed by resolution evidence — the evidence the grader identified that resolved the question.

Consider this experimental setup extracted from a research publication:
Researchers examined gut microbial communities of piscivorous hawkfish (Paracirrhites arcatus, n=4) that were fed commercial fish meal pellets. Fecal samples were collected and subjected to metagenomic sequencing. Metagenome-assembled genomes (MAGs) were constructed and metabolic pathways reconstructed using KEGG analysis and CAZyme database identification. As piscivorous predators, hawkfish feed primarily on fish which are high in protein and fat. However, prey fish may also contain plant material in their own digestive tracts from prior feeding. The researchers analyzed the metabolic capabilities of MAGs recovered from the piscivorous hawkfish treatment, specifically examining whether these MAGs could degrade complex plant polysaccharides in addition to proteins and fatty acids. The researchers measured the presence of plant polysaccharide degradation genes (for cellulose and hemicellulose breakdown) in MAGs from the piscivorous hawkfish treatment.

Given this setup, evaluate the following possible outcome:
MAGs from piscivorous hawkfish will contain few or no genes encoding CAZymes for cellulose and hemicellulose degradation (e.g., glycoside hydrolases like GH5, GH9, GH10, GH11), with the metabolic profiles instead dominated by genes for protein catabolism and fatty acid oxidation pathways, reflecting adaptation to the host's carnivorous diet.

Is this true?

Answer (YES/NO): NO